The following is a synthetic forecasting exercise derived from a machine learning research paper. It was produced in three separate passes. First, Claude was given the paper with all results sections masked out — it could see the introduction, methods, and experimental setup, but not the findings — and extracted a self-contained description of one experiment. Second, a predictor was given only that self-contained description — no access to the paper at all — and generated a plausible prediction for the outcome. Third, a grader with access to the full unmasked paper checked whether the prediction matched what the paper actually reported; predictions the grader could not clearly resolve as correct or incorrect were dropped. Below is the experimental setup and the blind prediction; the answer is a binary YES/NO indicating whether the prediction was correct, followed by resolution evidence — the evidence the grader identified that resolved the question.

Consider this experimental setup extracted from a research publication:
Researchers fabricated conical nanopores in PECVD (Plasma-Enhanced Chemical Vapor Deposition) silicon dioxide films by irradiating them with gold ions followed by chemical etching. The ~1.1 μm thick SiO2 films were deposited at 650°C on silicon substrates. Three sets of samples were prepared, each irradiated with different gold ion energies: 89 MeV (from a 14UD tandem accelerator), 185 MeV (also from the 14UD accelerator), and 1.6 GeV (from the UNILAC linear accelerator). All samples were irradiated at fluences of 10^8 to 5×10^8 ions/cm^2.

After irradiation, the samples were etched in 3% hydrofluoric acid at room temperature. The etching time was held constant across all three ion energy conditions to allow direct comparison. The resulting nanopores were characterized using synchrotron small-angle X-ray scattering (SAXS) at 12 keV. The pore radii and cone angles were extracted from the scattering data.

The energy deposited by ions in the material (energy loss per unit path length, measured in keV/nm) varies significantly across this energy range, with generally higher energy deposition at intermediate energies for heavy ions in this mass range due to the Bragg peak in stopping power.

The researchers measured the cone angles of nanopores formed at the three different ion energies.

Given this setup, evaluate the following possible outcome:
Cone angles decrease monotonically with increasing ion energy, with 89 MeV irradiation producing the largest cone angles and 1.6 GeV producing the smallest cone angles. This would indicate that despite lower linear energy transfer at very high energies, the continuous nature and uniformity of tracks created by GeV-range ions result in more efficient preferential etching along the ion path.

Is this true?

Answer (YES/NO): NO